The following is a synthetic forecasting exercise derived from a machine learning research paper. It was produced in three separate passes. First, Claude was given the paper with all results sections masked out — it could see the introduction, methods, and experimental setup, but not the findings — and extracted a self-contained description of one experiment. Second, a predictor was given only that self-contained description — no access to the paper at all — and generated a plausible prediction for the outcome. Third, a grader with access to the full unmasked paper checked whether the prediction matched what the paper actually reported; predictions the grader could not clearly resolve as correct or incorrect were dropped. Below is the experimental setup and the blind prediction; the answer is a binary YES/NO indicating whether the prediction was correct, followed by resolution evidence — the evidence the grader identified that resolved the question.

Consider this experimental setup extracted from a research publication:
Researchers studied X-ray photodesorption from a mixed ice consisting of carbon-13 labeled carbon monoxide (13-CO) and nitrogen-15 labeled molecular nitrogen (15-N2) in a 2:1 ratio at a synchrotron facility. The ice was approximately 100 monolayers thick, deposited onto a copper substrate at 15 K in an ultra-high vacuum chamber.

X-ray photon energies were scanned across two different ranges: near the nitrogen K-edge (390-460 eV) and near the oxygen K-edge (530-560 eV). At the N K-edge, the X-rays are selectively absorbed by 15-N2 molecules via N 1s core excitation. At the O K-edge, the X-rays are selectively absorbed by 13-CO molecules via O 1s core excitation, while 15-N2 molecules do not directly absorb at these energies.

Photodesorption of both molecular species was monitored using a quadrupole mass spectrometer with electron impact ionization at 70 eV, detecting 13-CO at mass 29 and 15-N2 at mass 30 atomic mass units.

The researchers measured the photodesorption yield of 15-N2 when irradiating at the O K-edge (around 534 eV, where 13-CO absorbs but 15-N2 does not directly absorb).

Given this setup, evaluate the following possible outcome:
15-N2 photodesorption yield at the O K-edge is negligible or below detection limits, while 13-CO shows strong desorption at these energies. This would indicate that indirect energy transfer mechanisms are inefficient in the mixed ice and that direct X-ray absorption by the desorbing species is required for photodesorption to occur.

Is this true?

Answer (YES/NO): NO